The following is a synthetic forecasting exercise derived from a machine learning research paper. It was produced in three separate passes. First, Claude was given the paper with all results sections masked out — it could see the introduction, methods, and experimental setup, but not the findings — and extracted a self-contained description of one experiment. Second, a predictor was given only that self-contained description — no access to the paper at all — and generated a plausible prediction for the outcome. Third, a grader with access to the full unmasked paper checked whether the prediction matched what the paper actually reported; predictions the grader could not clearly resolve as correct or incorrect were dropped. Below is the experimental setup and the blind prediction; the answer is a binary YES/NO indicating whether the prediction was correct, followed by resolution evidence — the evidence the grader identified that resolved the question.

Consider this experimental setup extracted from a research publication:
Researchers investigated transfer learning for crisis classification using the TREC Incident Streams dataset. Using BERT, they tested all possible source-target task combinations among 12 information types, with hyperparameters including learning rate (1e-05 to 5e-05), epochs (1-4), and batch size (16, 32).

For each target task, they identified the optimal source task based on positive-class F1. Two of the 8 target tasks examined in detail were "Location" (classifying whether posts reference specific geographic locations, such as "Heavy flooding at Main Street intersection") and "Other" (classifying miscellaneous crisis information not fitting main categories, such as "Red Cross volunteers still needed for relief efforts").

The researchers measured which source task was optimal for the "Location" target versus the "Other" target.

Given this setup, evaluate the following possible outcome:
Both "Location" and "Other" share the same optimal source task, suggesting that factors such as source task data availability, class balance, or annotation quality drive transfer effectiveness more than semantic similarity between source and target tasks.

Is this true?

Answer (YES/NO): YES